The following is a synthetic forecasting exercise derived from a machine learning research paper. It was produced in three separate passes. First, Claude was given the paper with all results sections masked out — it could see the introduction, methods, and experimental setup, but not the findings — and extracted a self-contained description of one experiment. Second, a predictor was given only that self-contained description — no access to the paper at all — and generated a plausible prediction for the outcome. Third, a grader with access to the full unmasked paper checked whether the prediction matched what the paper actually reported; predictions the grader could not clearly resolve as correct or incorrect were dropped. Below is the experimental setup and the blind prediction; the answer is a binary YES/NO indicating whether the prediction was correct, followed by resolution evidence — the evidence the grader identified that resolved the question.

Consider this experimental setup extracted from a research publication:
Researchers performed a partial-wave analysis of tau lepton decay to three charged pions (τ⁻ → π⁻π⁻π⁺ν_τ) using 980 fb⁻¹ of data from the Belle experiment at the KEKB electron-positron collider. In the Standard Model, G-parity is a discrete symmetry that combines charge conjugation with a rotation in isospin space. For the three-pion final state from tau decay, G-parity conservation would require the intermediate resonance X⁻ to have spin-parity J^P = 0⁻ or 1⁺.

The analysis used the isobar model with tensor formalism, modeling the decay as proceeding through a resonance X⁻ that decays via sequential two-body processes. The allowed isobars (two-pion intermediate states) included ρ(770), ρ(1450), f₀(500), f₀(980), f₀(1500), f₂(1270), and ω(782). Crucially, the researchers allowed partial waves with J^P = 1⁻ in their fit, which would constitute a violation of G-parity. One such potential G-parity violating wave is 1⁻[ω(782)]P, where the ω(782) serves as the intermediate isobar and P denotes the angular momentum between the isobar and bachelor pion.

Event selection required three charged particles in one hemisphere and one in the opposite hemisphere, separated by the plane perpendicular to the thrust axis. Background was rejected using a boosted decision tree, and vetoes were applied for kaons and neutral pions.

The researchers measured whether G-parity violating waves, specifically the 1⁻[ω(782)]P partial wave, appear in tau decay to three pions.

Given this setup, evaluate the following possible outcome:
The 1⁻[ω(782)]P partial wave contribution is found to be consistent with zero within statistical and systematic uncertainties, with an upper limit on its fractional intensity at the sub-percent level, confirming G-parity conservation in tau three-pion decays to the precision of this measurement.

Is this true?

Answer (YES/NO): NO